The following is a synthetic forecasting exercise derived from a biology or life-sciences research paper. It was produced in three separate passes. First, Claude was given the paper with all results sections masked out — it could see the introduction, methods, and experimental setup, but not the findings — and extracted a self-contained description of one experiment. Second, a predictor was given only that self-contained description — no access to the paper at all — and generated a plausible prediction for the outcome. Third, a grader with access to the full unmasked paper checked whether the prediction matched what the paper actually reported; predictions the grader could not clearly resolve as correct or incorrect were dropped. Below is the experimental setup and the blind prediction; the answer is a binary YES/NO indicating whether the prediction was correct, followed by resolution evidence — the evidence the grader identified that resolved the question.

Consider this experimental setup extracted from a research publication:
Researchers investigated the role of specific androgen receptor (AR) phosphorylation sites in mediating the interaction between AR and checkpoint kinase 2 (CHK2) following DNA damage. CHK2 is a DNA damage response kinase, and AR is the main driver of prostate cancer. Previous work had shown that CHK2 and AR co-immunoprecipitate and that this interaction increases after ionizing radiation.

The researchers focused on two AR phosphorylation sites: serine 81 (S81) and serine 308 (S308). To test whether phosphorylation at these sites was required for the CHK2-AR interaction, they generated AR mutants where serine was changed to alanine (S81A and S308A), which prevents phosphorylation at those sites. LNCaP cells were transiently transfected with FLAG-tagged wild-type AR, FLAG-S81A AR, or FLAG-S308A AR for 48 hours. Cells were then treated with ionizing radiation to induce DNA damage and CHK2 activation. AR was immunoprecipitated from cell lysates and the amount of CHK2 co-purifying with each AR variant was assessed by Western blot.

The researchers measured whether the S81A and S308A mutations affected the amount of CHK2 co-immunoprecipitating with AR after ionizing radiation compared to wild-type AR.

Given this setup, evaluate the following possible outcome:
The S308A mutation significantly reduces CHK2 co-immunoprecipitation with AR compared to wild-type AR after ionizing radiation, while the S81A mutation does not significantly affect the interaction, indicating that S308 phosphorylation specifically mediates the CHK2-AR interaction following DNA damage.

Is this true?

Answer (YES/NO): NO